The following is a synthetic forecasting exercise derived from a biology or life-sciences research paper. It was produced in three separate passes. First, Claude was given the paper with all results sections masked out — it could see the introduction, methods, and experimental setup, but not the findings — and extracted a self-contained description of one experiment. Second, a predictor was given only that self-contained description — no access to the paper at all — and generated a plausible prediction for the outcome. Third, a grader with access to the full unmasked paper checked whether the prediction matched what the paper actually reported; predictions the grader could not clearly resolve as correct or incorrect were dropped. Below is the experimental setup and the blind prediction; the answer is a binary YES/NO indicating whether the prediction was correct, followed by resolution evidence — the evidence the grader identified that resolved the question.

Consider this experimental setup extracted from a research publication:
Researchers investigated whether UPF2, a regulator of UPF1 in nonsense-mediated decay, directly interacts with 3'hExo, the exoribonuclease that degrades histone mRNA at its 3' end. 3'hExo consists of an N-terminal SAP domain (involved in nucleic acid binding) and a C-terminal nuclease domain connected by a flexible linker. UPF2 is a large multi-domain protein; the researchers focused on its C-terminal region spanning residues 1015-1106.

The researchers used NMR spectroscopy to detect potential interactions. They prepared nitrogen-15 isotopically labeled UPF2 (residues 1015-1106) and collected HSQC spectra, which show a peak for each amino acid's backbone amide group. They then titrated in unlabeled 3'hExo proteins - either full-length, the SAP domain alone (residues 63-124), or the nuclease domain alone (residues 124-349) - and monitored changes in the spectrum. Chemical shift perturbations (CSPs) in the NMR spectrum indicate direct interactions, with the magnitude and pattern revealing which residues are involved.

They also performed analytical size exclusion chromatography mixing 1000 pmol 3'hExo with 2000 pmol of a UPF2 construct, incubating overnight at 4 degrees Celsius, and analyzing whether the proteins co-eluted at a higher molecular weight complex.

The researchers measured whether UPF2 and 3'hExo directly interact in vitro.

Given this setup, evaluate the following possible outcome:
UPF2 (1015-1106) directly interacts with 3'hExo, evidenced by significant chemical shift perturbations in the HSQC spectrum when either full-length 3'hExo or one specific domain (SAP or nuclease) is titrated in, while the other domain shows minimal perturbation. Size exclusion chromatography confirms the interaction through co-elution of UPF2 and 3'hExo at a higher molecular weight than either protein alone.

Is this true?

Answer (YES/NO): NO